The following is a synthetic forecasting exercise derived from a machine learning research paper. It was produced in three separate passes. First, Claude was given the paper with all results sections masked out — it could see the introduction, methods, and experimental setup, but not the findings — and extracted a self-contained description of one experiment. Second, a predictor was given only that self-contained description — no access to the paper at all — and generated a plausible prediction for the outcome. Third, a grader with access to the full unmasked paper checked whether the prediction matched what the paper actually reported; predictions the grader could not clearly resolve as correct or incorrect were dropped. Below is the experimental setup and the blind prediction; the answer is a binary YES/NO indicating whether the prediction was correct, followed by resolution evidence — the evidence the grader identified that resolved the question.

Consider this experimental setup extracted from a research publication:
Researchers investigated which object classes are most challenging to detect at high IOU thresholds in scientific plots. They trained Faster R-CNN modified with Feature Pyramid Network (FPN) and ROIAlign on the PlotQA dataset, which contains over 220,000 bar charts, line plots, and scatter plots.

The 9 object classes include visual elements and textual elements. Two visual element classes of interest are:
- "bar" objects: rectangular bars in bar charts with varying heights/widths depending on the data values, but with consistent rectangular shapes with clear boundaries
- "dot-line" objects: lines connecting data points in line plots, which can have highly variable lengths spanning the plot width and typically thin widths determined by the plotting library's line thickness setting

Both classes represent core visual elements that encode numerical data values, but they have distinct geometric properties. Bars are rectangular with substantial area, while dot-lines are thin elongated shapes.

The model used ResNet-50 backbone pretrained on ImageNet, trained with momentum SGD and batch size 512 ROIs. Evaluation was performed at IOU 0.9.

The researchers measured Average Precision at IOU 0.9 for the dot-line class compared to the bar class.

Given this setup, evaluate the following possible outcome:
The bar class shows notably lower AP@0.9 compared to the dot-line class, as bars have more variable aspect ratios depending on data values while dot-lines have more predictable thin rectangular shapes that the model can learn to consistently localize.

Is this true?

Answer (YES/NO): NO